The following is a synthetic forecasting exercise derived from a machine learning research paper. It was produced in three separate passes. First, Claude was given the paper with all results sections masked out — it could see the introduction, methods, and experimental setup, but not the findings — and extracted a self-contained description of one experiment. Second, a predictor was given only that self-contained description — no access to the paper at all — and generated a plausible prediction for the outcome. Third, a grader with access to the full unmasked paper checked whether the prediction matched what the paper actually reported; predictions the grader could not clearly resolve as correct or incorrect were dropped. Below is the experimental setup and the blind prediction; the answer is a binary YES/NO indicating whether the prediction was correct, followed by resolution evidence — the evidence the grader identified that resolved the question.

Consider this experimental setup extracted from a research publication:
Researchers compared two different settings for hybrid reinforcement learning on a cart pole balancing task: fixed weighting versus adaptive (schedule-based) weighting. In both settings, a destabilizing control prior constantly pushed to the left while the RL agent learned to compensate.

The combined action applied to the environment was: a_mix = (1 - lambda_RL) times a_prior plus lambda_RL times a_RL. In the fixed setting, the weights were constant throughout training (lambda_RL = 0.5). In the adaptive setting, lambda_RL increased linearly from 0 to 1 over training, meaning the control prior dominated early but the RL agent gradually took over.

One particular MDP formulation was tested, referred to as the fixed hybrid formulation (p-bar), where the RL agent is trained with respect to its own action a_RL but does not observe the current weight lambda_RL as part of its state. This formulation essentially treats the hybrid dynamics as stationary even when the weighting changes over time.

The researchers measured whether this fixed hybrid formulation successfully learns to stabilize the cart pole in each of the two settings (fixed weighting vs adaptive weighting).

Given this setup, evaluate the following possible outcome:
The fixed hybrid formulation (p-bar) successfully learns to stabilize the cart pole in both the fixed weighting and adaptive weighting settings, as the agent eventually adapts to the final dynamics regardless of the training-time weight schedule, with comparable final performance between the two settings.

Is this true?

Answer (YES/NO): NO